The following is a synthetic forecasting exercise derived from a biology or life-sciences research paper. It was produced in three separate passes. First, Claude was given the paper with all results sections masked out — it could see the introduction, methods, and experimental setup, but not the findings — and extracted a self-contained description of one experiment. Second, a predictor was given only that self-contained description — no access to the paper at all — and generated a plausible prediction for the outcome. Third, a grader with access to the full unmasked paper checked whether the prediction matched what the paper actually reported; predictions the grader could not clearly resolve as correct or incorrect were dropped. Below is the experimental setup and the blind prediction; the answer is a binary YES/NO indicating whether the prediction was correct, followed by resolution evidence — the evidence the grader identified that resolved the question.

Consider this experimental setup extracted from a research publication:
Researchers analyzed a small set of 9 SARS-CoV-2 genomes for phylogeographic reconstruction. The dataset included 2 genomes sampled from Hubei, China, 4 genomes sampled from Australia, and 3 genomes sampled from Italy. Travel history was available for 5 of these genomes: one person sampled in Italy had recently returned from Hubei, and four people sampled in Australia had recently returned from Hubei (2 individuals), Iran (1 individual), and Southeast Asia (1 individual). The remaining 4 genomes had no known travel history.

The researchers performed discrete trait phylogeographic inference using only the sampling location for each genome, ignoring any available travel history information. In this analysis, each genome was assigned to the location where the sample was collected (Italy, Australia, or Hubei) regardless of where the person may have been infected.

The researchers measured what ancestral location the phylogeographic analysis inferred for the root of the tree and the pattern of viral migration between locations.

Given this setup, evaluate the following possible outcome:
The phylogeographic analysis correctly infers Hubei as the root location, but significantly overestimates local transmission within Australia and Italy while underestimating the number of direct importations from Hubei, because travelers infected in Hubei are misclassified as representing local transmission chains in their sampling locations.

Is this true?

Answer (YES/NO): NO